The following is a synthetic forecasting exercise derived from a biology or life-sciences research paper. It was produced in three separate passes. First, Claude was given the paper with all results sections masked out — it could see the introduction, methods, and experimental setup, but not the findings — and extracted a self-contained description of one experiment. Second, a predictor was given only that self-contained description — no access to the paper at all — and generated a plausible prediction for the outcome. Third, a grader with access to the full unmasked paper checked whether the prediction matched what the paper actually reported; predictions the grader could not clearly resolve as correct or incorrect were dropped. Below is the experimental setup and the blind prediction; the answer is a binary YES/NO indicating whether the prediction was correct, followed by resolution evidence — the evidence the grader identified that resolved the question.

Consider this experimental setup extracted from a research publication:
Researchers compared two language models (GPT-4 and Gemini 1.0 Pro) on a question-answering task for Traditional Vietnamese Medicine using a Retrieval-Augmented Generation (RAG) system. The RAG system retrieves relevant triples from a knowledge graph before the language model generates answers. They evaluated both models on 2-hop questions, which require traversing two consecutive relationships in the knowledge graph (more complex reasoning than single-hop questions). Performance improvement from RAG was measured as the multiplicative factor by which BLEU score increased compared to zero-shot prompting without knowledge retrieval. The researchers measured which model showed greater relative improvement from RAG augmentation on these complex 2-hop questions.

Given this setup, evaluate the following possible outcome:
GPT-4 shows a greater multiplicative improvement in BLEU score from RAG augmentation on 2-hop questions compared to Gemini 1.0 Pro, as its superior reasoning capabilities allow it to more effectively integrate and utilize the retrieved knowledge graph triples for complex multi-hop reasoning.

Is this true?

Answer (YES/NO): YES